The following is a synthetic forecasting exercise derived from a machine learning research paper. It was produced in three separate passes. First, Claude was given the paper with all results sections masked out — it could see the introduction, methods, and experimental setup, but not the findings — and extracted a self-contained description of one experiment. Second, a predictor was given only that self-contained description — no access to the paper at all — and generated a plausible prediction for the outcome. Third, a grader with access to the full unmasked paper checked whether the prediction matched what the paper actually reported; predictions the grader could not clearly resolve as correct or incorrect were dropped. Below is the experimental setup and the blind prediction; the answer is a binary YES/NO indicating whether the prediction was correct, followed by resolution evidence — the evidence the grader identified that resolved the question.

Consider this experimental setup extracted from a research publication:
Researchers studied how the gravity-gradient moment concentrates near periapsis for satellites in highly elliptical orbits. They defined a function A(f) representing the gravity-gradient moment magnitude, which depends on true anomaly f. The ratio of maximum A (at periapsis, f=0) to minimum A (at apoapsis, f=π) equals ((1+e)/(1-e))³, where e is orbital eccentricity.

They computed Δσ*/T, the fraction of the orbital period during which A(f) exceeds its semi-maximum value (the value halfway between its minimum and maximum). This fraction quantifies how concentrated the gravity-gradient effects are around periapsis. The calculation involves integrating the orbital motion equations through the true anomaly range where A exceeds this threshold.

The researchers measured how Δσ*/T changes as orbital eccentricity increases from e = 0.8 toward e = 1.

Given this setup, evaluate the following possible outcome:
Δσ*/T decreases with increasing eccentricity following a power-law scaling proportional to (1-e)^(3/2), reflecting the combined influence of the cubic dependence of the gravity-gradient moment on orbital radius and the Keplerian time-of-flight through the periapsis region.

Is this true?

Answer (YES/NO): NO